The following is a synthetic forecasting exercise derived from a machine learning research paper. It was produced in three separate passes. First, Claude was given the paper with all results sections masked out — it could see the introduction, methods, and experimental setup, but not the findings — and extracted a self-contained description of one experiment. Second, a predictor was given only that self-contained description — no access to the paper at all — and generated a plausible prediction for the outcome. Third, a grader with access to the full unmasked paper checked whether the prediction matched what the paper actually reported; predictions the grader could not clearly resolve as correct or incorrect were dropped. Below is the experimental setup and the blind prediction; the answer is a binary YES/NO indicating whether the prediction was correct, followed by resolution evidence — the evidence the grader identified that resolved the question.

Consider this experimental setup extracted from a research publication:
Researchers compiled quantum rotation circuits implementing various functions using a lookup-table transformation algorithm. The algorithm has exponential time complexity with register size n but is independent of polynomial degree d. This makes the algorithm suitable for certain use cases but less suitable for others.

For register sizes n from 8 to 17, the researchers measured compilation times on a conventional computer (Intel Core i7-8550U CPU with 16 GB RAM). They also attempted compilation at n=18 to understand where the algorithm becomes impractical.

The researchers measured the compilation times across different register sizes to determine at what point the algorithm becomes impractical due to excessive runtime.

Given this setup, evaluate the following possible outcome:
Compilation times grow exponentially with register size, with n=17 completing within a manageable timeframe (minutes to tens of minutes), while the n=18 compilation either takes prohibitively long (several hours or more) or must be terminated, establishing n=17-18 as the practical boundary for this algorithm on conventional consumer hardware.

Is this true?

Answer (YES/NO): NO